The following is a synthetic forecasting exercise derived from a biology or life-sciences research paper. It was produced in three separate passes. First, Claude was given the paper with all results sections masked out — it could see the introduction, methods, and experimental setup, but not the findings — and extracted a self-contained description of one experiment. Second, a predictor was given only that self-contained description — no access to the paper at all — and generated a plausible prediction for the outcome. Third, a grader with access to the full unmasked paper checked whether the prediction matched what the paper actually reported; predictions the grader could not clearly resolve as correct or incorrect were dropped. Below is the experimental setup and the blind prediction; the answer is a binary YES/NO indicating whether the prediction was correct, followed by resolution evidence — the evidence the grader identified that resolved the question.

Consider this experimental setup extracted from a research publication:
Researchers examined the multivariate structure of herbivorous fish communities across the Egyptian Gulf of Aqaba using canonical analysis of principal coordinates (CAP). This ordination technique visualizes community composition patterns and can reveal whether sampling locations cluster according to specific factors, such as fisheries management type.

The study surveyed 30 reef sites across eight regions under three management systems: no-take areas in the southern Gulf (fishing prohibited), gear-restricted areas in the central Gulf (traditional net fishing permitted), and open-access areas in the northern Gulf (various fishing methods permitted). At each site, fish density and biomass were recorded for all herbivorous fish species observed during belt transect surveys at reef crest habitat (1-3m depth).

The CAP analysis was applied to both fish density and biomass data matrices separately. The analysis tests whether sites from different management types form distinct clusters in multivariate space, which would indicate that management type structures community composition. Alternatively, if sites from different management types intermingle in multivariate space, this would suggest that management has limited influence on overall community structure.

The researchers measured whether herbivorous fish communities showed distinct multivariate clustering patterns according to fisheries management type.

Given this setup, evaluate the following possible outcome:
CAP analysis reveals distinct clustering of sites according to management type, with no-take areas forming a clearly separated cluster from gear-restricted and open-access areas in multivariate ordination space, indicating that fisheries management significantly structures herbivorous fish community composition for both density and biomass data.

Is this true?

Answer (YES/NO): YES